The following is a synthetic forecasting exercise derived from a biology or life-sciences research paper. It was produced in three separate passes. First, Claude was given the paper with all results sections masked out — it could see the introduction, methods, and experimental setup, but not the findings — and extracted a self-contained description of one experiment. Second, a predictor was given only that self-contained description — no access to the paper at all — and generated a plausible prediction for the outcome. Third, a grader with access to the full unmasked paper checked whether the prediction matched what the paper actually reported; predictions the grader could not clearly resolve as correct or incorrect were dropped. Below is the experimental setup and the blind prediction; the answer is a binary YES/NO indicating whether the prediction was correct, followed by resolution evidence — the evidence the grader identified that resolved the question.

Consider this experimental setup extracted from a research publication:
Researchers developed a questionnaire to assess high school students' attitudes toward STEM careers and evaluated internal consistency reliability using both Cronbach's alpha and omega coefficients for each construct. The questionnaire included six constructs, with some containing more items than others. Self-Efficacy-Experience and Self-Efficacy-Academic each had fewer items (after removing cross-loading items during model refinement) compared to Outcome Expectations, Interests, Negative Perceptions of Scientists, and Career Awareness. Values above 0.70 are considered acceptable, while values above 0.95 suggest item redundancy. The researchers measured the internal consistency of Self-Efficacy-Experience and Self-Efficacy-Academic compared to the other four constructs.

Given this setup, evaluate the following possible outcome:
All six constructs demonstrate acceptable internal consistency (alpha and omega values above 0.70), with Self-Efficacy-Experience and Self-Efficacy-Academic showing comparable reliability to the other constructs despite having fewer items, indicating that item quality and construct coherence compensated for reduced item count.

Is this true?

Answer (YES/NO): NO